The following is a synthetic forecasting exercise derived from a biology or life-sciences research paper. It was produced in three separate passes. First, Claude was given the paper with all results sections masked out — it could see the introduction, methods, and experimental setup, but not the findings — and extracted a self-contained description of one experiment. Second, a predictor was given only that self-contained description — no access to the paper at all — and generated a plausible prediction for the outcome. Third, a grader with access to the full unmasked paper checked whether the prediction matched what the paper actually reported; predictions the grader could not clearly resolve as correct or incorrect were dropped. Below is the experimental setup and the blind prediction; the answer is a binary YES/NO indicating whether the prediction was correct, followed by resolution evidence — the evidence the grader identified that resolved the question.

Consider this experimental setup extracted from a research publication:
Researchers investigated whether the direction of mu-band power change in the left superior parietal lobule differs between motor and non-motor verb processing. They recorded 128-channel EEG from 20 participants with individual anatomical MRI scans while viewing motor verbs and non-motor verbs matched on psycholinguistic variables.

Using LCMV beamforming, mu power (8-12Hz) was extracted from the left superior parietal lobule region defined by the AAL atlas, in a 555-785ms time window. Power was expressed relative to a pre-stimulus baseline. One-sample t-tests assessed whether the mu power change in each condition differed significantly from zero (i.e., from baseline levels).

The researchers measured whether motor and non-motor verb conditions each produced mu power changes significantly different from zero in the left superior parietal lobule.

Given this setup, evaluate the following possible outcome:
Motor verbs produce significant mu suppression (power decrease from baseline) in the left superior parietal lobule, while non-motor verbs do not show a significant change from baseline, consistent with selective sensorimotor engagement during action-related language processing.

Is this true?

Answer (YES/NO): NO